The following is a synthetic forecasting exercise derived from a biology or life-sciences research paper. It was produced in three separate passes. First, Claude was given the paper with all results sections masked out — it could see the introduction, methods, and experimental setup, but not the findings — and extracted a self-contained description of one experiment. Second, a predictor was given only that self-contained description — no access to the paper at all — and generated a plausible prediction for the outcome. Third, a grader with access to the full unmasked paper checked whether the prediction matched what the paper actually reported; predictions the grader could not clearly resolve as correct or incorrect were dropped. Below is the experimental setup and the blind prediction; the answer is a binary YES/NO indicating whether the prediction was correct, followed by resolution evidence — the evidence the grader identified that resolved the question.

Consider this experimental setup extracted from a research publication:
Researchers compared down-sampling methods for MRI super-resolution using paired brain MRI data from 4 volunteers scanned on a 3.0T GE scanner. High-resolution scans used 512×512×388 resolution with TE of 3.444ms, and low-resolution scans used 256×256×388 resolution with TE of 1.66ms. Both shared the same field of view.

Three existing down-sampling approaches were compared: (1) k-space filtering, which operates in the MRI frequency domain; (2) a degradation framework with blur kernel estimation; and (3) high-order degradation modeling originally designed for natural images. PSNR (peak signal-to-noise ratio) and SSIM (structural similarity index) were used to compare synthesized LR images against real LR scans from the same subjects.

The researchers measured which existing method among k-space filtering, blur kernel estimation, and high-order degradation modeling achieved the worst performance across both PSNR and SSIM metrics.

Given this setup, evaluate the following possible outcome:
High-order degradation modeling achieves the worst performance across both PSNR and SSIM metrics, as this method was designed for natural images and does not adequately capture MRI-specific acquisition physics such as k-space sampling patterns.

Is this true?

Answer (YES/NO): YES